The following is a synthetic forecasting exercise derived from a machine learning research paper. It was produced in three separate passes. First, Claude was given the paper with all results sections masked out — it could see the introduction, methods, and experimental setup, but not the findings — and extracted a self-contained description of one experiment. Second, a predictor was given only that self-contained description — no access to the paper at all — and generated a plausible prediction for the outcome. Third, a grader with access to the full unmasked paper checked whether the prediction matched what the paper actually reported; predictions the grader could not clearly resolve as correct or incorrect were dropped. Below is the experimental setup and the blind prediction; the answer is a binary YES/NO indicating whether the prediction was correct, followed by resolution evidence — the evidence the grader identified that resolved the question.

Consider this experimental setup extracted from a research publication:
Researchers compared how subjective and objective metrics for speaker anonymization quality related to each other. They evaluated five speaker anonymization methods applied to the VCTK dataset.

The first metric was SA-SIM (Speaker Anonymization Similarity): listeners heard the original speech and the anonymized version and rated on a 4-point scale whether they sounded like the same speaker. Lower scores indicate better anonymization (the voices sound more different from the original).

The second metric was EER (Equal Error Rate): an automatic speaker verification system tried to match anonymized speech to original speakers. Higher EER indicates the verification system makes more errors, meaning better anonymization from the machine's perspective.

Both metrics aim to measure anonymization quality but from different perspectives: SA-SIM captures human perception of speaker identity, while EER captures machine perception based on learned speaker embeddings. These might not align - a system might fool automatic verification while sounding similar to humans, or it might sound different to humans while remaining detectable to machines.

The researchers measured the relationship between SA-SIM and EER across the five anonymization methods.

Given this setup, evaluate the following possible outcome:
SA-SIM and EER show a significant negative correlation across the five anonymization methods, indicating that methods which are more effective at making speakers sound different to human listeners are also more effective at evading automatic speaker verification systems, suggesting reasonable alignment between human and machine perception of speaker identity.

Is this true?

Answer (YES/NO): YES